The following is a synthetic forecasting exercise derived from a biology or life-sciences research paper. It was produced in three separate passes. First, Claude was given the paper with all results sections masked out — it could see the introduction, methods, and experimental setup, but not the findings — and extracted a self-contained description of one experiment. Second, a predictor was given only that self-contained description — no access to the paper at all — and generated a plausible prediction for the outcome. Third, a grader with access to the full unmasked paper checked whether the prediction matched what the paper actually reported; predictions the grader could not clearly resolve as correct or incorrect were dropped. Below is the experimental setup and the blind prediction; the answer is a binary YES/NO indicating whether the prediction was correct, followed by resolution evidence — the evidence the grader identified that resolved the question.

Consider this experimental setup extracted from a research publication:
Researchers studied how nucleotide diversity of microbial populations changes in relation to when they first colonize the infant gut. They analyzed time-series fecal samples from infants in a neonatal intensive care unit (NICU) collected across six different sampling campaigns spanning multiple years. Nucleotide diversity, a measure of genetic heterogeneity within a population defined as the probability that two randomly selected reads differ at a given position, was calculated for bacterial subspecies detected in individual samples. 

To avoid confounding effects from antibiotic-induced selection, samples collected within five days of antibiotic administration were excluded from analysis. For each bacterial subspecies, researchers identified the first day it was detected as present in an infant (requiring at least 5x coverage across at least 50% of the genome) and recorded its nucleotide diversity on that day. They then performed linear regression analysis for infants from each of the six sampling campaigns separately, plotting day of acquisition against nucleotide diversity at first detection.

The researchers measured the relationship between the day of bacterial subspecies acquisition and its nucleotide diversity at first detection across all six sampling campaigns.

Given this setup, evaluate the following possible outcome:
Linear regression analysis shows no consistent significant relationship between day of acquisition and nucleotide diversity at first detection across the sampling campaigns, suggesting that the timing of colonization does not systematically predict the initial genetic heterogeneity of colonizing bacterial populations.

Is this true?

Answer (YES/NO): NO